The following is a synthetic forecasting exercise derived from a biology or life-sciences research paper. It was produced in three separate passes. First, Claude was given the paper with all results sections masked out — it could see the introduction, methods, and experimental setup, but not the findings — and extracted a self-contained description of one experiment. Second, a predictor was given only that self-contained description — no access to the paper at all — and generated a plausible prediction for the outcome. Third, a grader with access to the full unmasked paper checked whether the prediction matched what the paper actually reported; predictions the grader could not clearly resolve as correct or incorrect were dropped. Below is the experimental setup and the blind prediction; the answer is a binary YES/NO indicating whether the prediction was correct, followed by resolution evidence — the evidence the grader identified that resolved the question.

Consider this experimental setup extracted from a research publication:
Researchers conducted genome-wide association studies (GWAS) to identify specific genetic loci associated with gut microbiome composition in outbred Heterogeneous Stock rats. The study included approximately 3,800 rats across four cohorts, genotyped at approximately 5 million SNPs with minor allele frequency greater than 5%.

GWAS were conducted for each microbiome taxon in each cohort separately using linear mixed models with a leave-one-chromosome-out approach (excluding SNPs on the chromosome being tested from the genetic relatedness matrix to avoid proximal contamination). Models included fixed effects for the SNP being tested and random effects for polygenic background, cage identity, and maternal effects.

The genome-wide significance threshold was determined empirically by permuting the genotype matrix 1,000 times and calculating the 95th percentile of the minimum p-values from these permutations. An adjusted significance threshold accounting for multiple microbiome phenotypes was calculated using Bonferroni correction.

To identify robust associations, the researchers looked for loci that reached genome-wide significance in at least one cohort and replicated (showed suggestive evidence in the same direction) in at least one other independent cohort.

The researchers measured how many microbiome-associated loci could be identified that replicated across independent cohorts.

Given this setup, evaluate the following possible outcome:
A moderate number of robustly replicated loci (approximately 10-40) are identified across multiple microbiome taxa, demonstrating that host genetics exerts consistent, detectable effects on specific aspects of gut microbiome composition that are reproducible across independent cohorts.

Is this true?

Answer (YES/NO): NO